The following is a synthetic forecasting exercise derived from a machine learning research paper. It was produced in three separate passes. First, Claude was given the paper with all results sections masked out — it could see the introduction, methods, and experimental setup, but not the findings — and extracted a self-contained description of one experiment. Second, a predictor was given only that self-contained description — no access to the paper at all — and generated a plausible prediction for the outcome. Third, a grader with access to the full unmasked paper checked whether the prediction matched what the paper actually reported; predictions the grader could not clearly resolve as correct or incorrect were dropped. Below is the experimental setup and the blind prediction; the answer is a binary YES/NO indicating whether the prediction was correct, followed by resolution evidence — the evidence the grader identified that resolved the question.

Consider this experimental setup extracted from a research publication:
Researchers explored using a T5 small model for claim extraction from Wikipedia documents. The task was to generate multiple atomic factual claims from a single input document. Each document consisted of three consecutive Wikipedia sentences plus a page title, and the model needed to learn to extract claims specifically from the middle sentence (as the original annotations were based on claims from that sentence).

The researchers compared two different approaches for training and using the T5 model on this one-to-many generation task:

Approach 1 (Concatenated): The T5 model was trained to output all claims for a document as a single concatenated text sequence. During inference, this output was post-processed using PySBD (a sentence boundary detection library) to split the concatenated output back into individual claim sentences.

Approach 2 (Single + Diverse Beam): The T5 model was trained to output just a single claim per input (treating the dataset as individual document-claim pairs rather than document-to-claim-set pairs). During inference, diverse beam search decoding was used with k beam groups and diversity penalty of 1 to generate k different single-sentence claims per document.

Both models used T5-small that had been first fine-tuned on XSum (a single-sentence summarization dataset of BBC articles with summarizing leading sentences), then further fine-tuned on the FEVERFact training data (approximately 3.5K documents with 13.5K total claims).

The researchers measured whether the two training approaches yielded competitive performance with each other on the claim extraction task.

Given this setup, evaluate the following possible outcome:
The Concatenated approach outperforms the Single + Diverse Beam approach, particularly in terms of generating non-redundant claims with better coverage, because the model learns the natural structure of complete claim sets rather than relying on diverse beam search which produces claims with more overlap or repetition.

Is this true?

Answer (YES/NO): NO